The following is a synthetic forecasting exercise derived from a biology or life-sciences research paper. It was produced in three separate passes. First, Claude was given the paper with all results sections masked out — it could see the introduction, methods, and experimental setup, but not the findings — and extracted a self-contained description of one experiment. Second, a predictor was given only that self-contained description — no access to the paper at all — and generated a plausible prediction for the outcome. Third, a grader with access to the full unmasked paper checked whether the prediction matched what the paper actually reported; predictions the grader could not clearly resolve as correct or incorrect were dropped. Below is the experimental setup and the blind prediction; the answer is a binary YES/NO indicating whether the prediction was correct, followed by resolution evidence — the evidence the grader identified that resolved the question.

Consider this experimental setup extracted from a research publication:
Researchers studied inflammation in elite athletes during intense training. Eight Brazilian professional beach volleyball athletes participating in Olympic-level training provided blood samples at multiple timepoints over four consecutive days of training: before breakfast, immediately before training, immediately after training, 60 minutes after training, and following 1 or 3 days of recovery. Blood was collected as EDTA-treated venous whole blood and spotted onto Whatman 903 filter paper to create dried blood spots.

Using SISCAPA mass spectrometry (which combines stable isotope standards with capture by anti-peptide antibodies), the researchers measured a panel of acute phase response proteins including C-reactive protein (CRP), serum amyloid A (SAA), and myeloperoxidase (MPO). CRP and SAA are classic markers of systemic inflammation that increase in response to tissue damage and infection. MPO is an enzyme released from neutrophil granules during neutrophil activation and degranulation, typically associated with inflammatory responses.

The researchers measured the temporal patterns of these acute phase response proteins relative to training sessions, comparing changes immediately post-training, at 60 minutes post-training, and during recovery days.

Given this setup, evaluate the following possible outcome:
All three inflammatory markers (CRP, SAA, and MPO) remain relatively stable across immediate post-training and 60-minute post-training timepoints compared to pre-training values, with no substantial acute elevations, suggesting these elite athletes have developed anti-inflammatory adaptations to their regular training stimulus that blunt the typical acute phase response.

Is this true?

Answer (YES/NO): NO